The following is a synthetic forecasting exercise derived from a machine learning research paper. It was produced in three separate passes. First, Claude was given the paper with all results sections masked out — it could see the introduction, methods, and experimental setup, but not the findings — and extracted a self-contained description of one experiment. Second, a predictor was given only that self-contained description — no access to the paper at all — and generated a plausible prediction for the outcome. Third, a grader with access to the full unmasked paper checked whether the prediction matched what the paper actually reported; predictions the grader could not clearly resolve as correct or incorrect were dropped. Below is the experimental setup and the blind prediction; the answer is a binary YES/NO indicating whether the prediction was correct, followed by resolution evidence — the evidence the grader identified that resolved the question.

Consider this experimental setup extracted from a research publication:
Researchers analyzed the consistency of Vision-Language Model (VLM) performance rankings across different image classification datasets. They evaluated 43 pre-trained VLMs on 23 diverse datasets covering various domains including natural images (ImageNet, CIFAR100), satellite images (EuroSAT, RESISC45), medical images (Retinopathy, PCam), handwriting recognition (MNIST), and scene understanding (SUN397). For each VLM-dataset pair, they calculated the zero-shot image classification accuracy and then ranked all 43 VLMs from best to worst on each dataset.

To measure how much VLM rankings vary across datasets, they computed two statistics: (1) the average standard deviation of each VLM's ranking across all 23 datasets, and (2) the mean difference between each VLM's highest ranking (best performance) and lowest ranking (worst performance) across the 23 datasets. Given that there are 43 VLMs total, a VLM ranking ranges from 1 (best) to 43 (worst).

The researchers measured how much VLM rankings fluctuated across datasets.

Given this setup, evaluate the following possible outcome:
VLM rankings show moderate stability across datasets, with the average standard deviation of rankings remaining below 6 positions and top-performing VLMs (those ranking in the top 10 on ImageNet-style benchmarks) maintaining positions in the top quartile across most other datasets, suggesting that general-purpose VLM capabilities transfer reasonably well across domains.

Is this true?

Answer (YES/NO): NO